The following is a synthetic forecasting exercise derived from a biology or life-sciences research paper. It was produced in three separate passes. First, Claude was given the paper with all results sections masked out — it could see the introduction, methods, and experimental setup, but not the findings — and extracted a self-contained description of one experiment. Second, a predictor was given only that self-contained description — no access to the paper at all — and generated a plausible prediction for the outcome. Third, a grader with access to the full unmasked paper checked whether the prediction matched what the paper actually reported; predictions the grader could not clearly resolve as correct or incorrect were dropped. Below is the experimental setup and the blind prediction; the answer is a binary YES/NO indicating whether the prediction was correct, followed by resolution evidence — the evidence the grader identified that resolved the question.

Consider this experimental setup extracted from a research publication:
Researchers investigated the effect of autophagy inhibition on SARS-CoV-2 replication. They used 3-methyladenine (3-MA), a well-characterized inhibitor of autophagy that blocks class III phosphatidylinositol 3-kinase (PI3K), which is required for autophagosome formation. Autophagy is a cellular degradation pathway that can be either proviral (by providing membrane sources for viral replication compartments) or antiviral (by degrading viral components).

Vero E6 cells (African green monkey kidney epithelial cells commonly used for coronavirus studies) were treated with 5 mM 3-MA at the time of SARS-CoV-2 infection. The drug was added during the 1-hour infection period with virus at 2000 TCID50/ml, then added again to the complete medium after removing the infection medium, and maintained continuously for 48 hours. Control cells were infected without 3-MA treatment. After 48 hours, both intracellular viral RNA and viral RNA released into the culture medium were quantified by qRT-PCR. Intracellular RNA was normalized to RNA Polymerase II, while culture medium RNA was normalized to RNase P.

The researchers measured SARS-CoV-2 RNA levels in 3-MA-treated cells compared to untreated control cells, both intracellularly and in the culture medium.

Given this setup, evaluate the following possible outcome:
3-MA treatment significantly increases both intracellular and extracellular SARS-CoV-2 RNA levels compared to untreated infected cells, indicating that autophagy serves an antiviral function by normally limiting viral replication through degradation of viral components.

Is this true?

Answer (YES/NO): NO